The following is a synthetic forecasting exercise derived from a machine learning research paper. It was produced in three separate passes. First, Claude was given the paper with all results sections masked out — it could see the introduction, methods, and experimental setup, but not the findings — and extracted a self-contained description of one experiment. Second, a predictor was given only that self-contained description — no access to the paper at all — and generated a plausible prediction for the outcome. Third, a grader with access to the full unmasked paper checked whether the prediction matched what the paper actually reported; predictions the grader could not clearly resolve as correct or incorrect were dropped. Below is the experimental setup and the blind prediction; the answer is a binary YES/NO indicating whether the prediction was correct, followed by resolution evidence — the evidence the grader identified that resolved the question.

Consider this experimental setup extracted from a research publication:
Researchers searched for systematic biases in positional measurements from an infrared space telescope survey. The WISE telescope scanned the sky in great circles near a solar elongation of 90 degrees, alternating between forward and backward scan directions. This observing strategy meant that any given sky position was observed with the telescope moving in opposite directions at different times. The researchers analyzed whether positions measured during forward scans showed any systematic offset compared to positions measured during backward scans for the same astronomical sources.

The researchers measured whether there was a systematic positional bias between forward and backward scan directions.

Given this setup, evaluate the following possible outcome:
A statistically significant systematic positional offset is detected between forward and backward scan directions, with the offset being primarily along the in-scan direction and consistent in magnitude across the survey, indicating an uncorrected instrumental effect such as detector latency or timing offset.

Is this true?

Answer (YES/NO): NO